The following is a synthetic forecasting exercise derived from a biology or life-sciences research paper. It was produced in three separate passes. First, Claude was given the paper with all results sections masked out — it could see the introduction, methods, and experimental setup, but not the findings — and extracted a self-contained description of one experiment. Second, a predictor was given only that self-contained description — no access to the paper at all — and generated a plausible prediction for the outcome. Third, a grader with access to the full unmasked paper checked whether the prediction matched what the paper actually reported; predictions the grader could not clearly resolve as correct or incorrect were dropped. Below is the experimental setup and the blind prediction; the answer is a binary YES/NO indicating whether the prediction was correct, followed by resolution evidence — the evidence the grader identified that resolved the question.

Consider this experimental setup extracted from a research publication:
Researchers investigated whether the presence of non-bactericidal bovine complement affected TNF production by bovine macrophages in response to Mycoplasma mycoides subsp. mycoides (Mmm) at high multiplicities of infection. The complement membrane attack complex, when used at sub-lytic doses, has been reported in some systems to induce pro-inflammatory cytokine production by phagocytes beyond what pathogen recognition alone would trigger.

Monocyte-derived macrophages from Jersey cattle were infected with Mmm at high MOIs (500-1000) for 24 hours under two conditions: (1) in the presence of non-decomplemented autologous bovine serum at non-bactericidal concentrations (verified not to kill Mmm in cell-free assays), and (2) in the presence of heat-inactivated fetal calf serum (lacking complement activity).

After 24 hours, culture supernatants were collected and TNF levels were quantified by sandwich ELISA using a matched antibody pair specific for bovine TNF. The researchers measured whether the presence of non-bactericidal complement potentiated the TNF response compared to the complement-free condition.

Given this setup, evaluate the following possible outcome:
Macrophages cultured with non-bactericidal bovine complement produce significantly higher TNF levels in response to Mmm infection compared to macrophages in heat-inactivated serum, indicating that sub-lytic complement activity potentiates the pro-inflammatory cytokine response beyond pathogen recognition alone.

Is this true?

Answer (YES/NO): NO